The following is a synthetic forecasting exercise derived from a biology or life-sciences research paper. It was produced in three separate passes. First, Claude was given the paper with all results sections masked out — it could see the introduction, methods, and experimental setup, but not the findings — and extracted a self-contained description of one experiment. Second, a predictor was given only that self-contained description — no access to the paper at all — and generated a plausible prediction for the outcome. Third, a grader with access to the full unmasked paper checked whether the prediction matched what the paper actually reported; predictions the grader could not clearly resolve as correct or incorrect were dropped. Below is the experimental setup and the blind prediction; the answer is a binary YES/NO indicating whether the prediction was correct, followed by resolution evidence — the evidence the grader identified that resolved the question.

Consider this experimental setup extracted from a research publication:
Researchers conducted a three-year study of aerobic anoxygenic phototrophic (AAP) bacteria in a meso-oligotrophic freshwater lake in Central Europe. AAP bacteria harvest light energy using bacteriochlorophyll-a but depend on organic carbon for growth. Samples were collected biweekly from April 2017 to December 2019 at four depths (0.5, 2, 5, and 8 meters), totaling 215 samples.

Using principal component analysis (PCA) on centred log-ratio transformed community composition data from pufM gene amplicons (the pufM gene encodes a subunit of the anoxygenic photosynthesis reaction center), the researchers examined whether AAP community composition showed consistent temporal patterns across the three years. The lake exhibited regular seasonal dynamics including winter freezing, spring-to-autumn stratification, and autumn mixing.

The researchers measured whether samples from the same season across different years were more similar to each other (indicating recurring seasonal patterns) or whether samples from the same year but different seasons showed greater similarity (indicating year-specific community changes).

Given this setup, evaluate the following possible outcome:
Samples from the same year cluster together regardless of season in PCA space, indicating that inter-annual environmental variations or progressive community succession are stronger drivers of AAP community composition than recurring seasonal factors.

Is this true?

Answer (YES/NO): NO